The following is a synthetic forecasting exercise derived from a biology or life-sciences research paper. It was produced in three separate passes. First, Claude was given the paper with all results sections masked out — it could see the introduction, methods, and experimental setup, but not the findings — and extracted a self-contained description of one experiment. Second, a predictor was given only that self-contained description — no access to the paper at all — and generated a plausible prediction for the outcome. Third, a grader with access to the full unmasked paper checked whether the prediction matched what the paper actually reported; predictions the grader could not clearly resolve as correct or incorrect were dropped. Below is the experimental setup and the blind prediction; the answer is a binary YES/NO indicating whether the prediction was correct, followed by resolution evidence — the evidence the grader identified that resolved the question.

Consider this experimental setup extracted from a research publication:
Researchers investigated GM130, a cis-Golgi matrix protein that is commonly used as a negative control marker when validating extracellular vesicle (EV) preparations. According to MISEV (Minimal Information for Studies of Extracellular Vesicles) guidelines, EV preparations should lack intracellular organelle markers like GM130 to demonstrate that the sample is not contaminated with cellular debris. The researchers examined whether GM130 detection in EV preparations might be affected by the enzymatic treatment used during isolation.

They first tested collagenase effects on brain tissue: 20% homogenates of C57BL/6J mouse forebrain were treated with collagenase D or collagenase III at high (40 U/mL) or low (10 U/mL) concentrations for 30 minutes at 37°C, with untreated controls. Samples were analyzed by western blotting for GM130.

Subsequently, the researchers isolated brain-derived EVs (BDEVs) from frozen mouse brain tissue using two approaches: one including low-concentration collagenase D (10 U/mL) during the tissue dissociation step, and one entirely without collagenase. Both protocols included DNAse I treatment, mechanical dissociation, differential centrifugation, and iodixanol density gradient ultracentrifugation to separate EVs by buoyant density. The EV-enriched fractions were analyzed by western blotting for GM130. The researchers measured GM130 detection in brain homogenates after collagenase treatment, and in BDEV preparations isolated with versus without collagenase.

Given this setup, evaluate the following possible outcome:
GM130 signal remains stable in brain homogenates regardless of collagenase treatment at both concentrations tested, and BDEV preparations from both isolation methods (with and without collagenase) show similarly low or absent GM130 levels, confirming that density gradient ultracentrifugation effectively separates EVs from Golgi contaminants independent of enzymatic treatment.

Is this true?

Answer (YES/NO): NO